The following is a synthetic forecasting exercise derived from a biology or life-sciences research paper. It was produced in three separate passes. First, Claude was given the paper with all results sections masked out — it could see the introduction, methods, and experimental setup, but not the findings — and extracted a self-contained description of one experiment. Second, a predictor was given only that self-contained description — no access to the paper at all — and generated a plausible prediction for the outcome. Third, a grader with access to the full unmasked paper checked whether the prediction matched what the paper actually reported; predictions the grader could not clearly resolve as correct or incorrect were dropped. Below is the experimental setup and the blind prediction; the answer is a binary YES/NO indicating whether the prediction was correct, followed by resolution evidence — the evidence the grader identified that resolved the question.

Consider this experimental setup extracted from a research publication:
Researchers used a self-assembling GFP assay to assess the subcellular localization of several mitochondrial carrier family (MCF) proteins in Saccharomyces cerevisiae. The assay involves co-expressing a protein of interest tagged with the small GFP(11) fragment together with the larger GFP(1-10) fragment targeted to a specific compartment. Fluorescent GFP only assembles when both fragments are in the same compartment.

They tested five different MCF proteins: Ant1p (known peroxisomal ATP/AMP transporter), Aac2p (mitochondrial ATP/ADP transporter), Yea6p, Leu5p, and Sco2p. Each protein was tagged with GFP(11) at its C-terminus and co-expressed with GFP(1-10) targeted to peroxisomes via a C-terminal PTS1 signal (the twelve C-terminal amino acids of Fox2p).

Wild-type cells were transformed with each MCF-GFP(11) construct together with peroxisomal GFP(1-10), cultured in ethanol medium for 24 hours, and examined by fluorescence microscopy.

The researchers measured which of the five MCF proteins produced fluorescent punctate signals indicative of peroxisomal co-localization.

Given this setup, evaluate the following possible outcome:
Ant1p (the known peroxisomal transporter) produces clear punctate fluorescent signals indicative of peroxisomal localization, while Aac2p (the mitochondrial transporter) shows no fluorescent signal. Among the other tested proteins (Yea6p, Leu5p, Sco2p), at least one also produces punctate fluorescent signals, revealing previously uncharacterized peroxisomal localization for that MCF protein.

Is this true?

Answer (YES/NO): NO